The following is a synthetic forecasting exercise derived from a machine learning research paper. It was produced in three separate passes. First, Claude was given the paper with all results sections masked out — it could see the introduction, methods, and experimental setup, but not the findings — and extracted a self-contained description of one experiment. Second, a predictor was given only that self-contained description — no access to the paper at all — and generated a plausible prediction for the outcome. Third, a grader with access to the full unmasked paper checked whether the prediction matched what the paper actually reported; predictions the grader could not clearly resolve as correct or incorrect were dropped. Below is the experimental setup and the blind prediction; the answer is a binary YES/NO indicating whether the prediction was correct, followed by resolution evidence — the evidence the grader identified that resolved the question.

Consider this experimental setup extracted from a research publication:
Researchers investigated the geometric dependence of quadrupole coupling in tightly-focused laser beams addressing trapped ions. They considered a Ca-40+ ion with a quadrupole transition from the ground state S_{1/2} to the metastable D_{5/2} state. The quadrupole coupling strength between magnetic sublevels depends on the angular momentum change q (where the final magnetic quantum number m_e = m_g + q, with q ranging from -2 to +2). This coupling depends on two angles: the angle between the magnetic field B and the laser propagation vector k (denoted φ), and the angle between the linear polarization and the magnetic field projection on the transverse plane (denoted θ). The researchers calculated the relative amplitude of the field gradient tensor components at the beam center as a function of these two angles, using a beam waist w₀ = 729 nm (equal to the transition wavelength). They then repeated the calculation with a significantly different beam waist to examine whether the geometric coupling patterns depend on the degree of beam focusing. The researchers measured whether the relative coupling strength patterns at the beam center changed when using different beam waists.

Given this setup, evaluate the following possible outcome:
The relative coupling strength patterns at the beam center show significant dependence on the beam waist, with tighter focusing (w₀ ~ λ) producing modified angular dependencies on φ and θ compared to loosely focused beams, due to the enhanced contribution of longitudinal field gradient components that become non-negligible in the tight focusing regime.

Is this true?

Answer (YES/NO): NO